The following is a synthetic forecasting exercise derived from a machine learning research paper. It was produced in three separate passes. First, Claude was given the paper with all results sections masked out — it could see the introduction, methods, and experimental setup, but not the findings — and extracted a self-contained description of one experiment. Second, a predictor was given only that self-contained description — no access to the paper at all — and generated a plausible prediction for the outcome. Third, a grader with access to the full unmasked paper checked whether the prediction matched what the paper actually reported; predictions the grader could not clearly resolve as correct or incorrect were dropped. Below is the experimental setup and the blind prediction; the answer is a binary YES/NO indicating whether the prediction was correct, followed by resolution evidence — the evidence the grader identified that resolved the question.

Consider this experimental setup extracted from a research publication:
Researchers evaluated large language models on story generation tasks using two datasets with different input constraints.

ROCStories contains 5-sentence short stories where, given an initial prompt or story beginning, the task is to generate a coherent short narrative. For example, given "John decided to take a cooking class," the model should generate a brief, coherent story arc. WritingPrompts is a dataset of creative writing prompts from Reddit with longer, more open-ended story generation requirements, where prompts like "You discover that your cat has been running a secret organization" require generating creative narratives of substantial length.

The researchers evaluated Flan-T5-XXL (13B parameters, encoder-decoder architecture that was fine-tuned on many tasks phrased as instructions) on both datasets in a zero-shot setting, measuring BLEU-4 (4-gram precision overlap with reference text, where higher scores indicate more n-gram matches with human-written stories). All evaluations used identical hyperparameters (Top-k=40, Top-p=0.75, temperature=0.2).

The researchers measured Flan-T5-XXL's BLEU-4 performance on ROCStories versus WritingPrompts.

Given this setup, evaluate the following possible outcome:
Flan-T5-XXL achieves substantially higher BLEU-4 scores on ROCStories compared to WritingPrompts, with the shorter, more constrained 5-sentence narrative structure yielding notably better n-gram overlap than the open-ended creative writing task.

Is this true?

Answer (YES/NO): YES